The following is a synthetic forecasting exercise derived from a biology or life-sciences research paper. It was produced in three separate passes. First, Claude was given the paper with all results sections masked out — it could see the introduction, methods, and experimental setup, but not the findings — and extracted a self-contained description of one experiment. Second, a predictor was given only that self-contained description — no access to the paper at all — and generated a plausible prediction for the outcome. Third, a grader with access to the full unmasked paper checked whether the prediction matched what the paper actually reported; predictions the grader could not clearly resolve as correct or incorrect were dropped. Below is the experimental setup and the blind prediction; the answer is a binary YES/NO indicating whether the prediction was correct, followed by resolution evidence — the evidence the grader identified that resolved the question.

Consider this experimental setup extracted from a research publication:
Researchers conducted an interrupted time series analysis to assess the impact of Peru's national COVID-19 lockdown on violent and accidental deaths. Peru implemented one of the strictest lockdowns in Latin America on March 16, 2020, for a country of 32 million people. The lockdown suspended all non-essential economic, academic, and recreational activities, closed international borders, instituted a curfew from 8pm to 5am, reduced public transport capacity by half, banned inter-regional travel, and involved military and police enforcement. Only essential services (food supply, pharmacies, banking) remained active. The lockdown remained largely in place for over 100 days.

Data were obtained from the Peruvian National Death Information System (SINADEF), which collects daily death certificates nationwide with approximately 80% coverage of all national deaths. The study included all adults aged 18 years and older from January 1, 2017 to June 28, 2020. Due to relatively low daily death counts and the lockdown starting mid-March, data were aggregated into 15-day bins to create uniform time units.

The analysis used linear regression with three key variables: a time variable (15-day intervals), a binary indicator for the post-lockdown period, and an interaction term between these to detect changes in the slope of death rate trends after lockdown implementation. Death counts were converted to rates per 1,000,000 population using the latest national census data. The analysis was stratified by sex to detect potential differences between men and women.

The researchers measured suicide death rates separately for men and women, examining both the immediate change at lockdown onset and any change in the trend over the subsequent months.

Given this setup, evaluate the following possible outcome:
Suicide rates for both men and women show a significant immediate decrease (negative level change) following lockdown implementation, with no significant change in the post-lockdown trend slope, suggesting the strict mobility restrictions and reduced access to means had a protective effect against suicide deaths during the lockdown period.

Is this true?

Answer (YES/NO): NO